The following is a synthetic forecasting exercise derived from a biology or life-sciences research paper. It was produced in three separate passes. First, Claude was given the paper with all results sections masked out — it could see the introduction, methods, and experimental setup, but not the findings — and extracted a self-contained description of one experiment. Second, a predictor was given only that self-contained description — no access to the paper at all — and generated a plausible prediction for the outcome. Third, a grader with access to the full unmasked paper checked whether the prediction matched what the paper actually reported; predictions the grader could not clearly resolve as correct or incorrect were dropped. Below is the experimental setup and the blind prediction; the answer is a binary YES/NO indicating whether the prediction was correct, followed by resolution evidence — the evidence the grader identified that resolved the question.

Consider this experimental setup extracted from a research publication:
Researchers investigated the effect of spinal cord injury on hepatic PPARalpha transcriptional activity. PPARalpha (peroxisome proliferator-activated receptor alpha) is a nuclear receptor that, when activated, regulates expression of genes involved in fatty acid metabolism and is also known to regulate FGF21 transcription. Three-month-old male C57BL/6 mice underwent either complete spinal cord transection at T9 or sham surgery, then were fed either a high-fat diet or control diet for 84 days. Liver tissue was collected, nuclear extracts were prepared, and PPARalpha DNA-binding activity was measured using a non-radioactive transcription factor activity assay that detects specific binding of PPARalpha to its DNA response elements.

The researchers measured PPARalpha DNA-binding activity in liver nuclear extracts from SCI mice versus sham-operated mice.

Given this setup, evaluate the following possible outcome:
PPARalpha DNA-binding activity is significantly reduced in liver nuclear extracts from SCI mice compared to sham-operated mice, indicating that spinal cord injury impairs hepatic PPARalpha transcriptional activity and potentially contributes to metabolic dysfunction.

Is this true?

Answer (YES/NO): YES